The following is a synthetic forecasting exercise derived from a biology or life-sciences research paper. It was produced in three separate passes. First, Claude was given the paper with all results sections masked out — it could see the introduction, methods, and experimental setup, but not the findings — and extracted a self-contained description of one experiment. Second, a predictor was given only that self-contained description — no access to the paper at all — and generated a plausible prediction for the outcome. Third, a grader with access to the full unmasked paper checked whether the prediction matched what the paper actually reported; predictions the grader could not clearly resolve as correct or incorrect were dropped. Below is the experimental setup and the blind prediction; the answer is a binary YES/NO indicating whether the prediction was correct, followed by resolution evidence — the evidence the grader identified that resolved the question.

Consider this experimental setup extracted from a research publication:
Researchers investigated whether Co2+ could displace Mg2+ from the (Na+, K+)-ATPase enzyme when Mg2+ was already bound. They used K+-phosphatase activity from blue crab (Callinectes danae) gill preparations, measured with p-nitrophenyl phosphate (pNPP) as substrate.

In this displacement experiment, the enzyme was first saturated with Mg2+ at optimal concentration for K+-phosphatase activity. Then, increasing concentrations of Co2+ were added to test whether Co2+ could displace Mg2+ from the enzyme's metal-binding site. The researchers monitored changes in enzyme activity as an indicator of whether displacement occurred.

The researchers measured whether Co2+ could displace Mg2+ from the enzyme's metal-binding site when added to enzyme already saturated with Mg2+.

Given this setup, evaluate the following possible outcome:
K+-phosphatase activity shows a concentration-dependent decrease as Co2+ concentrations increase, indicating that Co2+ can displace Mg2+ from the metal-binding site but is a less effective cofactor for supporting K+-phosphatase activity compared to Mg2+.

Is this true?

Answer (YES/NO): NO